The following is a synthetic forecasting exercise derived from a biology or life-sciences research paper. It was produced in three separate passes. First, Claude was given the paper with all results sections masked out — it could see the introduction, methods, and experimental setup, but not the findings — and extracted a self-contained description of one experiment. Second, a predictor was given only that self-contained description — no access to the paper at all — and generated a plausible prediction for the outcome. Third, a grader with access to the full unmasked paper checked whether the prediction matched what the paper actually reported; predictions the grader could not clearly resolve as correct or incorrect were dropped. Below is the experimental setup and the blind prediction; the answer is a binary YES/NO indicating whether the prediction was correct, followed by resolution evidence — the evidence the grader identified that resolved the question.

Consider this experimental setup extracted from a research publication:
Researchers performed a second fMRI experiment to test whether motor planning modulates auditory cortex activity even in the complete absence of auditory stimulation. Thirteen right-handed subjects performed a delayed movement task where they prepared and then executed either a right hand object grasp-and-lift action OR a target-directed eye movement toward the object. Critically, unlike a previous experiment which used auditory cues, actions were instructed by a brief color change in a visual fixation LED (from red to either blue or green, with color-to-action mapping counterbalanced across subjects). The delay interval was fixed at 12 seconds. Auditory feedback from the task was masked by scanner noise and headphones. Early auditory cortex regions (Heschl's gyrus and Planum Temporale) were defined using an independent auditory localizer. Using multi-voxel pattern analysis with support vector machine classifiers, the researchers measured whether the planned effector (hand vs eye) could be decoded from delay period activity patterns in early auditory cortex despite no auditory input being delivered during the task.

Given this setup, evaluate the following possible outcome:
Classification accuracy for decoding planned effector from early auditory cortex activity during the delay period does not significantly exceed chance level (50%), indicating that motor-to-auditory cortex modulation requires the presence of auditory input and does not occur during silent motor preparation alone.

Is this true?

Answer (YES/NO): NO